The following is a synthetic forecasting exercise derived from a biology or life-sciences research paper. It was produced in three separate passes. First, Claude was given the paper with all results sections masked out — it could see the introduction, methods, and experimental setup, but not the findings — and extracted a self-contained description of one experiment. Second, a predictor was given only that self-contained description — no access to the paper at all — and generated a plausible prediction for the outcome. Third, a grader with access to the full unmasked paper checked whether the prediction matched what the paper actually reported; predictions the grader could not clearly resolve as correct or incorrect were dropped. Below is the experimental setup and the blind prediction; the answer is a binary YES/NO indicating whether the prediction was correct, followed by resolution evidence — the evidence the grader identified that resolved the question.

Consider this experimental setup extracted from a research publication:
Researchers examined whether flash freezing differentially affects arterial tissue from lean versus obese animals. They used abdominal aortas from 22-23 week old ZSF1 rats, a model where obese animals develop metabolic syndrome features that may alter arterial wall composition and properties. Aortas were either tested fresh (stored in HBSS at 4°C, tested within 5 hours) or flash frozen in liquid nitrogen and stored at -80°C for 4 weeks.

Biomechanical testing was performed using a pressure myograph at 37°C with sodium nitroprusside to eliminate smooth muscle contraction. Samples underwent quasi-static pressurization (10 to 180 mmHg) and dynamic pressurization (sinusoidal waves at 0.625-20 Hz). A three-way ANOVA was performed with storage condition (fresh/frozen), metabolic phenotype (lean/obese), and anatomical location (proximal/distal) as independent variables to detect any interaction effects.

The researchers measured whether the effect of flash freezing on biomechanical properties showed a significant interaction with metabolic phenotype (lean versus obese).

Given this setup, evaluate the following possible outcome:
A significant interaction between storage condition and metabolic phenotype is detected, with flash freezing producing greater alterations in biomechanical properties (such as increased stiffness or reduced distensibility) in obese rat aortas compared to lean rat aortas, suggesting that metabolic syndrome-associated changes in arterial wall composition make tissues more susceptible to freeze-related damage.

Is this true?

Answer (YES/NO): NO